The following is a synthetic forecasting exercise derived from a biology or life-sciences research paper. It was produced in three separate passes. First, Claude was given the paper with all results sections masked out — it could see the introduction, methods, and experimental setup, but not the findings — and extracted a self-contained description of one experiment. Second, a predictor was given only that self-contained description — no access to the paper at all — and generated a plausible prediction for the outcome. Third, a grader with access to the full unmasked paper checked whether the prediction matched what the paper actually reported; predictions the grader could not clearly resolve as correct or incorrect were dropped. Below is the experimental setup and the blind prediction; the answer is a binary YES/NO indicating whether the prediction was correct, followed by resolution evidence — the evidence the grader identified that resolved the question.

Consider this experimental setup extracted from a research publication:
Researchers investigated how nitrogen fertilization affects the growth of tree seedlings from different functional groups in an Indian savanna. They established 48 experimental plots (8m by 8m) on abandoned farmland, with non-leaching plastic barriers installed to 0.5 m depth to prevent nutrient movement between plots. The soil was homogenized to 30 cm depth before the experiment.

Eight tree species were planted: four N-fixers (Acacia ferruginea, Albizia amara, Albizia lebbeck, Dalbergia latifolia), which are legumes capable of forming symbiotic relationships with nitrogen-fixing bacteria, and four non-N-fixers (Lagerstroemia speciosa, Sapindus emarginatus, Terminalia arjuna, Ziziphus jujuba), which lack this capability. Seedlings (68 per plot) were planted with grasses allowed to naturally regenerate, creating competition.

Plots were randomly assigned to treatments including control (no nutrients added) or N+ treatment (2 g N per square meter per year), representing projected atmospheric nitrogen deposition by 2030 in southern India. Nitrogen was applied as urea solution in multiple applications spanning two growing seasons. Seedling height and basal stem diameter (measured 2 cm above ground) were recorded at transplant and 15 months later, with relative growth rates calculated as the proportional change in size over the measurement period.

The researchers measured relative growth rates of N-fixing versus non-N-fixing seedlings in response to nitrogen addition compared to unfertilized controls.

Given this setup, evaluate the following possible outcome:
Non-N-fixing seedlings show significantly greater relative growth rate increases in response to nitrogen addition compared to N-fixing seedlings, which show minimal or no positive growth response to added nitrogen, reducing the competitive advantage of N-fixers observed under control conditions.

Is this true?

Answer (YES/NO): NO